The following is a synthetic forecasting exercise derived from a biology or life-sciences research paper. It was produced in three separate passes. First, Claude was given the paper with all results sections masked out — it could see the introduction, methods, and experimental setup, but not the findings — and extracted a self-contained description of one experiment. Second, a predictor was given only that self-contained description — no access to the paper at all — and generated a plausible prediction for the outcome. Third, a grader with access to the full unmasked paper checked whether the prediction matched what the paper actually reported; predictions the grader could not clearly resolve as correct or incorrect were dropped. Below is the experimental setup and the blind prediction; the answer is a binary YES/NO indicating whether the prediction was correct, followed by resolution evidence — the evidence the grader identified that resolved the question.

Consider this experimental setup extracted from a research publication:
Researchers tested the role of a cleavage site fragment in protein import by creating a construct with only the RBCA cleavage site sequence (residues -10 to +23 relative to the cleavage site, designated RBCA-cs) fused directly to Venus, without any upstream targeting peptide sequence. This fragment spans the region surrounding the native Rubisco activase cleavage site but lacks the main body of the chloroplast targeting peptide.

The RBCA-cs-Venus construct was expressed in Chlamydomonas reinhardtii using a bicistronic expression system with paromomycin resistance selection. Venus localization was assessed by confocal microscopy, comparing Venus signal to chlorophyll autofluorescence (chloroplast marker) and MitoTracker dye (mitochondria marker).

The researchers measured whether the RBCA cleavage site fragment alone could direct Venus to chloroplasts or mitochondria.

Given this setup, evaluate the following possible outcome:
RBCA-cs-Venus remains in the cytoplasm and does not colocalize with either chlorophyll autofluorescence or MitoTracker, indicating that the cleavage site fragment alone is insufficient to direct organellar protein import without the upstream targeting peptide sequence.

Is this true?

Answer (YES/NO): YES